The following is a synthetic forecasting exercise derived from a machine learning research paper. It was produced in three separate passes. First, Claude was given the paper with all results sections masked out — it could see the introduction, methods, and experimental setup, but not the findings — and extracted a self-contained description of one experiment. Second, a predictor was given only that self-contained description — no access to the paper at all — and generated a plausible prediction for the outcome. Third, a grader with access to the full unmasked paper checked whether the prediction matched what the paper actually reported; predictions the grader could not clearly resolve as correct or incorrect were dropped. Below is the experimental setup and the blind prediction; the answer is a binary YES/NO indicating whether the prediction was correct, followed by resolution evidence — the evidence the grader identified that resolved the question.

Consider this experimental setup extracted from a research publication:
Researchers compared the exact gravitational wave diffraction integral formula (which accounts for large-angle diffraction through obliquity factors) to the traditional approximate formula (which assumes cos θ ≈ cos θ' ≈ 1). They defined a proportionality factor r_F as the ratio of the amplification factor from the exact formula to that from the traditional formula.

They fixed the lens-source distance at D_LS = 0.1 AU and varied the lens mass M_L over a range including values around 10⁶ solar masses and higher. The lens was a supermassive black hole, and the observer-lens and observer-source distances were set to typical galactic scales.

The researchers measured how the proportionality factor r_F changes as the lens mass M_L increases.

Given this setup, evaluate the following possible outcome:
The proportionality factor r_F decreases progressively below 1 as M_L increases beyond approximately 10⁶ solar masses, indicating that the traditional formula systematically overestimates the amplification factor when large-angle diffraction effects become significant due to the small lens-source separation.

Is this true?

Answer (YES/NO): YES